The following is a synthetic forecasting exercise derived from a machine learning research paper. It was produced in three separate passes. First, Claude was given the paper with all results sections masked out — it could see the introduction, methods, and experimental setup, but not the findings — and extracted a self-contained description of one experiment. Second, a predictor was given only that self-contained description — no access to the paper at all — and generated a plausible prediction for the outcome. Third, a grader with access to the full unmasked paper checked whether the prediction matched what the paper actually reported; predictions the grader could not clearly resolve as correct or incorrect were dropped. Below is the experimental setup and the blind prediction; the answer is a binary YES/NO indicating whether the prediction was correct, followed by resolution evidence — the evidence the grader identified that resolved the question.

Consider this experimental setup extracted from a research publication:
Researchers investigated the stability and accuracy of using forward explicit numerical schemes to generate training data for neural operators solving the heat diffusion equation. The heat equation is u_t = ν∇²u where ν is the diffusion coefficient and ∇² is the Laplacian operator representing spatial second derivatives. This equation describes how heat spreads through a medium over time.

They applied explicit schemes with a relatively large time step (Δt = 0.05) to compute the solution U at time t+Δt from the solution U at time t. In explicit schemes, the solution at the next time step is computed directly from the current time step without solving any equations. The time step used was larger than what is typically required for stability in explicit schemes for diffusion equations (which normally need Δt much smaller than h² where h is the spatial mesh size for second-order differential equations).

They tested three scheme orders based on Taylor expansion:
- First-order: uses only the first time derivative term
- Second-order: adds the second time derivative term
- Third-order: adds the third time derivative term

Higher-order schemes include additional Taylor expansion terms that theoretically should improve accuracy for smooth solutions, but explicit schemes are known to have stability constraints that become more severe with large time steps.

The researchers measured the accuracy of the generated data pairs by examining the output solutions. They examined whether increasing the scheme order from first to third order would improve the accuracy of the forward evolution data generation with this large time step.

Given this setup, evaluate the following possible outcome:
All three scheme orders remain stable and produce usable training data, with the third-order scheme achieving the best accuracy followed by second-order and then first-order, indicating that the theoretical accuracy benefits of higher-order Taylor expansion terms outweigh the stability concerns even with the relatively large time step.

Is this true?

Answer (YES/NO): NO